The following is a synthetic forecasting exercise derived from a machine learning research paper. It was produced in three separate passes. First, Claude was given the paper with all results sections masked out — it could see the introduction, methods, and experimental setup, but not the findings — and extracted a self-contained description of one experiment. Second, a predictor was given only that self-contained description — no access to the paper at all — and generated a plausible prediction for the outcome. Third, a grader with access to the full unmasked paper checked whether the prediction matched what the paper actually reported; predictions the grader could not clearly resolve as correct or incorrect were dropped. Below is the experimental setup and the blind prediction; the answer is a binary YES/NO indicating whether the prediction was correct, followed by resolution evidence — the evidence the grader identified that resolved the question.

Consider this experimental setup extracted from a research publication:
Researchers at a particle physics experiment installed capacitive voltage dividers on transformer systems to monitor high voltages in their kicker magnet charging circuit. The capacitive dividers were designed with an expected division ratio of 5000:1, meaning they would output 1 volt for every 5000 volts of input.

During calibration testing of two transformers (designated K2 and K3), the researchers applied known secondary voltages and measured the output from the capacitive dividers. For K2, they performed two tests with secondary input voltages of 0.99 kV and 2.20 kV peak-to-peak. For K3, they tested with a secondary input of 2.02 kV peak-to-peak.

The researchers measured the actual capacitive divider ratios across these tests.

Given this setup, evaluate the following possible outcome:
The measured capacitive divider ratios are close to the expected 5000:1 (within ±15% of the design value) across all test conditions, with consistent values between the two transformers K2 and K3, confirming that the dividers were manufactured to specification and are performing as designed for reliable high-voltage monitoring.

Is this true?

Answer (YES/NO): NO